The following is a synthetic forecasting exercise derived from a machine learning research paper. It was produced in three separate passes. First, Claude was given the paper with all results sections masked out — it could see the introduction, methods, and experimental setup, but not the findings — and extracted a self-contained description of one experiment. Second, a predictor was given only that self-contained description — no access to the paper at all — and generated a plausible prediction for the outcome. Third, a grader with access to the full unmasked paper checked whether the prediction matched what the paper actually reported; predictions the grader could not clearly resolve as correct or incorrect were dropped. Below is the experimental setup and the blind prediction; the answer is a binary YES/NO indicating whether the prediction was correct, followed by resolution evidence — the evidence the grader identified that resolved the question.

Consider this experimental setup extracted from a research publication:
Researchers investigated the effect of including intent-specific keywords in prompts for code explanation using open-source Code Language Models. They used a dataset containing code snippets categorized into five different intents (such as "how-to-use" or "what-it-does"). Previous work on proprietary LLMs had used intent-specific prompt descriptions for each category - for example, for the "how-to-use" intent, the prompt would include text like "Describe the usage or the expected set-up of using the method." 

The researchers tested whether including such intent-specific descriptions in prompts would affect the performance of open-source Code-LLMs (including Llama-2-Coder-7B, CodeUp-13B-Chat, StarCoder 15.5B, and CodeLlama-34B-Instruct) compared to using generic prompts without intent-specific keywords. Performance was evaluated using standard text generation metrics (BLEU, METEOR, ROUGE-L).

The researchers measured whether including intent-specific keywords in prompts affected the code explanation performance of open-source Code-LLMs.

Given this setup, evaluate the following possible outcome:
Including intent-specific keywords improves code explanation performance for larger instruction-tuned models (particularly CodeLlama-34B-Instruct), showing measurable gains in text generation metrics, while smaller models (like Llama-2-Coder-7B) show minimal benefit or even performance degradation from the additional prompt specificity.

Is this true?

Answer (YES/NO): NO